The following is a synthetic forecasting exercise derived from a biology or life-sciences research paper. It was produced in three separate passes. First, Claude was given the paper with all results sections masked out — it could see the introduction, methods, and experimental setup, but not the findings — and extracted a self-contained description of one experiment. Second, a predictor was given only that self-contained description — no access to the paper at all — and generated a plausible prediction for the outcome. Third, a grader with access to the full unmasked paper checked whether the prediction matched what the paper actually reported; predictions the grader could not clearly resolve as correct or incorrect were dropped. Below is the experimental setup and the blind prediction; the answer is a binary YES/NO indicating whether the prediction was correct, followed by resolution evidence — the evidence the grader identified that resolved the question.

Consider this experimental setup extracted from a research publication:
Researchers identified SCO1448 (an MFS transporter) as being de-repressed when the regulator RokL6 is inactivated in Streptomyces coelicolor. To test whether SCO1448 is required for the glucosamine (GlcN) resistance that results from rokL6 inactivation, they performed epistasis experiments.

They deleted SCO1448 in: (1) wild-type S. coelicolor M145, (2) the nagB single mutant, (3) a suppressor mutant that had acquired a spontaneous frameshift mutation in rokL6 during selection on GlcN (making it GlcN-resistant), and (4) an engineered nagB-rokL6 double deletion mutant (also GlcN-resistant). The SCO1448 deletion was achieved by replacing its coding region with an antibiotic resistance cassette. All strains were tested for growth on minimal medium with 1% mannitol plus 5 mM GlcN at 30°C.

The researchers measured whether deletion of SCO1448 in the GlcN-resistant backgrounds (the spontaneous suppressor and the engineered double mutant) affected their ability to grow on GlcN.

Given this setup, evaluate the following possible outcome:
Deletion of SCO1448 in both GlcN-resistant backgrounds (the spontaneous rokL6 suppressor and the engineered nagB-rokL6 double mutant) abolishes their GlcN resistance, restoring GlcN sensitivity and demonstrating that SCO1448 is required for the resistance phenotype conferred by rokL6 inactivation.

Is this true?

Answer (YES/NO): YES